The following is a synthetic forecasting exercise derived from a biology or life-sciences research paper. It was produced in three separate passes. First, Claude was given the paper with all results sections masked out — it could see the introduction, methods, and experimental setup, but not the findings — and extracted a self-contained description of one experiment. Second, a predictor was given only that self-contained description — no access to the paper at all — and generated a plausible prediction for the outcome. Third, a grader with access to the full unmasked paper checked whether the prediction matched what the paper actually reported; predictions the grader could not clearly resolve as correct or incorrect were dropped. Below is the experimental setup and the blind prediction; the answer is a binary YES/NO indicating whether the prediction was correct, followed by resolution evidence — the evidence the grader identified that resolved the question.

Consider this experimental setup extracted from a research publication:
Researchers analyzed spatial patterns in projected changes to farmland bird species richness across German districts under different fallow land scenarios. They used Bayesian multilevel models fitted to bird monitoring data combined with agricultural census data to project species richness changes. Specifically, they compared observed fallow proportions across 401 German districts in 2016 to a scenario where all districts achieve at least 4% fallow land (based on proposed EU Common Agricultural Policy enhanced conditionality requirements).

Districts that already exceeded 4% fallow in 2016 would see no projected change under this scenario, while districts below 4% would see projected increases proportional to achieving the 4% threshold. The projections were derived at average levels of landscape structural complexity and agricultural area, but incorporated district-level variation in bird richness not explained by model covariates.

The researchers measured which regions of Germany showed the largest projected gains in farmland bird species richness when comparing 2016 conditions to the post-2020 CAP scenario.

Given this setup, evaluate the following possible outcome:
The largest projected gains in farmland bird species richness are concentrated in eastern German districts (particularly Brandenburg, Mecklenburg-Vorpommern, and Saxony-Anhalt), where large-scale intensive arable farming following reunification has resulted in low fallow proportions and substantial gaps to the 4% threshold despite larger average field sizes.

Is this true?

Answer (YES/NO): NO